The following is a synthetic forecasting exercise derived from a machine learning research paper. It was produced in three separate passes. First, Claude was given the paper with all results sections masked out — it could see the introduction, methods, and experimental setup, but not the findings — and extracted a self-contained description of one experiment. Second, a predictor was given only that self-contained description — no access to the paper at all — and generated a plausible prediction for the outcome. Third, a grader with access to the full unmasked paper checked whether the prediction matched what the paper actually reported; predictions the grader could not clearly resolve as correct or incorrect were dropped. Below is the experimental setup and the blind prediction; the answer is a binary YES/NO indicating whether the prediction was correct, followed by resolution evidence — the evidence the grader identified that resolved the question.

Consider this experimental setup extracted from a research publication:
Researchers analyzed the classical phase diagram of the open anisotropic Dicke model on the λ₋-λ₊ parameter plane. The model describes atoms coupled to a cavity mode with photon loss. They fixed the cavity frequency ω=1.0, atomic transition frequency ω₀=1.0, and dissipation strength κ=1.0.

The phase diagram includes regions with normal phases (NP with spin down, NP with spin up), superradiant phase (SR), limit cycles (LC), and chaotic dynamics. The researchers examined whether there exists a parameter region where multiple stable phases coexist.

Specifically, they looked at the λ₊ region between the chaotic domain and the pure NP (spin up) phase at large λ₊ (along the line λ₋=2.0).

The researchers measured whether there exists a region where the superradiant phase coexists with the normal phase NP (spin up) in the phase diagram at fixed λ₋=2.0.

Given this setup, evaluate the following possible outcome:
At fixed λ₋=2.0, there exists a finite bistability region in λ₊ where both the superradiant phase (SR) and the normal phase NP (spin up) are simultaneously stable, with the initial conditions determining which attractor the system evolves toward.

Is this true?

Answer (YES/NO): YES